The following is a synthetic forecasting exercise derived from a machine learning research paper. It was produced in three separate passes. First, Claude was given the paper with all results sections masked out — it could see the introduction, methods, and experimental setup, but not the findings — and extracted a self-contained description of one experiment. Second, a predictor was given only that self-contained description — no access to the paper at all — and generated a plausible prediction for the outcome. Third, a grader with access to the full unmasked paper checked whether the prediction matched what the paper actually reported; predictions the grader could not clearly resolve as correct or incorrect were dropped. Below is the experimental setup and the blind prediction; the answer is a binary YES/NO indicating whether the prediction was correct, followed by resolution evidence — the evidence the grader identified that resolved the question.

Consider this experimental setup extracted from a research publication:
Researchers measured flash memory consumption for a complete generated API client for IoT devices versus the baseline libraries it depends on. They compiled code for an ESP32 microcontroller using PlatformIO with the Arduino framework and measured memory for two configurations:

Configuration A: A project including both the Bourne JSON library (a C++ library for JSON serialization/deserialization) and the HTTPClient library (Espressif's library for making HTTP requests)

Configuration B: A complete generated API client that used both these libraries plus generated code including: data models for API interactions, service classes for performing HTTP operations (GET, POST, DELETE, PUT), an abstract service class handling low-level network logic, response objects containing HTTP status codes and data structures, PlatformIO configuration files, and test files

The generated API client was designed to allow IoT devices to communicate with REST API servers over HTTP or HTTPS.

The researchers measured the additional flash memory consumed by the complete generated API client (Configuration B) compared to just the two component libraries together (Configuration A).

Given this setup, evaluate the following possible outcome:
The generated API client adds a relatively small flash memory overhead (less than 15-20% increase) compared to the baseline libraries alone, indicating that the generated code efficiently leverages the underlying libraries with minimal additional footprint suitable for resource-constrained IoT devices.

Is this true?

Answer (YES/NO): NO